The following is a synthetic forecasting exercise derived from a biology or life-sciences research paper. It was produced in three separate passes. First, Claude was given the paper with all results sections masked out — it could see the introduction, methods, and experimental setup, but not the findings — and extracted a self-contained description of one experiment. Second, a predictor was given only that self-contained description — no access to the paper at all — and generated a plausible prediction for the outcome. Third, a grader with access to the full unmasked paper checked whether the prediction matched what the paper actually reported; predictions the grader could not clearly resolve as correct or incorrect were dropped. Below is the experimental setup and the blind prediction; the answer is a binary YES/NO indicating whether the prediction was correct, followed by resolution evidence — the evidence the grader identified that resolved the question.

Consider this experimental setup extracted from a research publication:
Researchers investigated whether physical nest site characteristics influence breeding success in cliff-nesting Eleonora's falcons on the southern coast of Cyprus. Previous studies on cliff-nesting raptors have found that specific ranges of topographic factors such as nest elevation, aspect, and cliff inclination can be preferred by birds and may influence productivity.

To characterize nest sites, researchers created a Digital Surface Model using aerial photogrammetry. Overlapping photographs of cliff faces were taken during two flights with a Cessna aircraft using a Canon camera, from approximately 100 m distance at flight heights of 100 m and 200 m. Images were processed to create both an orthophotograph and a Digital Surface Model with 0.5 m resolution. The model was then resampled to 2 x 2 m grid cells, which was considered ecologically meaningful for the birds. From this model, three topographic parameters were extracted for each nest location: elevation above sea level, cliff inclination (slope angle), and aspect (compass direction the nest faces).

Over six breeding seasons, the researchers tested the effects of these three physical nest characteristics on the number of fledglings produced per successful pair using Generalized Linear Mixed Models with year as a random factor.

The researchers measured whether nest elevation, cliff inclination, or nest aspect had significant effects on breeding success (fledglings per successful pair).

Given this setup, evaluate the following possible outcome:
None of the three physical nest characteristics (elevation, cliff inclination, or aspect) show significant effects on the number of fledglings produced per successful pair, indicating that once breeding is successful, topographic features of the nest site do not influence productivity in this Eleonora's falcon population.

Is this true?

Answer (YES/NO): NO